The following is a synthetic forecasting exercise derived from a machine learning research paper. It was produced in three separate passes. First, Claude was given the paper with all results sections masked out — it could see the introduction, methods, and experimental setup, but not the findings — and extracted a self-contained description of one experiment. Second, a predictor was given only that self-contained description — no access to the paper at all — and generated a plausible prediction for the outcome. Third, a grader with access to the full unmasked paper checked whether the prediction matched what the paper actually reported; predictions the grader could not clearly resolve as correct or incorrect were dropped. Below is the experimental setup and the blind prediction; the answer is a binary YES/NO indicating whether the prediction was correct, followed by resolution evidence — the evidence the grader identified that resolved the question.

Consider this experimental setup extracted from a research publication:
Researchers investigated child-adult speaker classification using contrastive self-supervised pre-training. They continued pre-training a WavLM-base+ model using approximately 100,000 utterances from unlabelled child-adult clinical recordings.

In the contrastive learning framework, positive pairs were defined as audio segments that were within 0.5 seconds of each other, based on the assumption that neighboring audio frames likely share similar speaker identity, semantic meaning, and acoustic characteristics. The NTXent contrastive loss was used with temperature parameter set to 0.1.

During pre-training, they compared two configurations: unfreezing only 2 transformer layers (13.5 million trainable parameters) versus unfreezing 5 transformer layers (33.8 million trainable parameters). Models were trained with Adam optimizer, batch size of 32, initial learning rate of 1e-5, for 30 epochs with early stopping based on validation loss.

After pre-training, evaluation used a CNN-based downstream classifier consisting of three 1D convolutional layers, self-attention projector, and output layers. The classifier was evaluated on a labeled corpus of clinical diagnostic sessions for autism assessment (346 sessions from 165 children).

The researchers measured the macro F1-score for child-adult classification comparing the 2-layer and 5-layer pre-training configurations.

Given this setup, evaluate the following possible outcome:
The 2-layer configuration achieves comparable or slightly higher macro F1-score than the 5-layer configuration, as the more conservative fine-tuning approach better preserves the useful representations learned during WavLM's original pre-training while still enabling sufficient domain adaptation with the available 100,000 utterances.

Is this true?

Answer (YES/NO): YES